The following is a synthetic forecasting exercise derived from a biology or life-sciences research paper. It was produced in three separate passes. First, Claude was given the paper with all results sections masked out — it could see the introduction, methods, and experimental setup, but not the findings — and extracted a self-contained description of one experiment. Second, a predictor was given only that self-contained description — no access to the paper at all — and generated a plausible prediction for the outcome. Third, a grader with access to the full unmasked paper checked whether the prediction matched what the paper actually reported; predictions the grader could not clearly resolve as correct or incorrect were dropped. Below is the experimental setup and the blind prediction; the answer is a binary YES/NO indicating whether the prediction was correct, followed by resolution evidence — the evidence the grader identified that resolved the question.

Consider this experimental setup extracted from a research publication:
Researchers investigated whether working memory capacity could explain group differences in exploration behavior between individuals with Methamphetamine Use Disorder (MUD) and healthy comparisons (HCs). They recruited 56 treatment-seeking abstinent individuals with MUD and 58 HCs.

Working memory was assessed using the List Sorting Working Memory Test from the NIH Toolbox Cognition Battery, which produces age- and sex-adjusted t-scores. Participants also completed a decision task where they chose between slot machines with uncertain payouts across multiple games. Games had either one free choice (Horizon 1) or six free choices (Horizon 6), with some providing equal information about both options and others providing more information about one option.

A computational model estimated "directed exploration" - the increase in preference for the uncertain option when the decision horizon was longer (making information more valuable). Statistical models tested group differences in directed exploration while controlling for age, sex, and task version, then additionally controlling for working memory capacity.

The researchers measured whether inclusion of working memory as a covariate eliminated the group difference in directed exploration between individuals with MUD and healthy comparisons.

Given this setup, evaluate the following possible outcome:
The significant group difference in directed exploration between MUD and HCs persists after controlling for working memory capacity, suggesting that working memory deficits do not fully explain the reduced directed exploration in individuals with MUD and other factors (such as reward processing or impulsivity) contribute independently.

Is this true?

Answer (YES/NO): YES